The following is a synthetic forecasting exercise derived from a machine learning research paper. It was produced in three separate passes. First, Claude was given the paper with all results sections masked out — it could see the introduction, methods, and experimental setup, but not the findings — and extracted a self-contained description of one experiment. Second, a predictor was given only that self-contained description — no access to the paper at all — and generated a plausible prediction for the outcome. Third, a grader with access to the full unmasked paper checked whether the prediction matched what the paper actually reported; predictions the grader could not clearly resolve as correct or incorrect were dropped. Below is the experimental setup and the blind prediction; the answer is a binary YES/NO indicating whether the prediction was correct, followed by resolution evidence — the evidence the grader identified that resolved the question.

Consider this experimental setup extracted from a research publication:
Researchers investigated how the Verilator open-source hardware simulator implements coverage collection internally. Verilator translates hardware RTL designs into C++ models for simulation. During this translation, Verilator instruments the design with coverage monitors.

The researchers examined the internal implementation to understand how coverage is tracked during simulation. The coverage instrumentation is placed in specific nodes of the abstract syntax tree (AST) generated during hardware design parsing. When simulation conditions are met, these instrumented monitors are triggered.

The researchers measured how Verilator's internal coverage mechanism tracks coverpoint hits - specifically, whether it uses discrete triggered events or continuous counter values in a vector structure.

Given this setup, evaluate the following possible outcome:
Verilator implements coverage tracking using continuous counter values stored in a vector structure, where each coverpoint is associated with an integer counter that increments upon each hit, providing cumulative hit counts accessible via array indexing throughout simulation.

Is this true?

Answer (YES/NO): YES